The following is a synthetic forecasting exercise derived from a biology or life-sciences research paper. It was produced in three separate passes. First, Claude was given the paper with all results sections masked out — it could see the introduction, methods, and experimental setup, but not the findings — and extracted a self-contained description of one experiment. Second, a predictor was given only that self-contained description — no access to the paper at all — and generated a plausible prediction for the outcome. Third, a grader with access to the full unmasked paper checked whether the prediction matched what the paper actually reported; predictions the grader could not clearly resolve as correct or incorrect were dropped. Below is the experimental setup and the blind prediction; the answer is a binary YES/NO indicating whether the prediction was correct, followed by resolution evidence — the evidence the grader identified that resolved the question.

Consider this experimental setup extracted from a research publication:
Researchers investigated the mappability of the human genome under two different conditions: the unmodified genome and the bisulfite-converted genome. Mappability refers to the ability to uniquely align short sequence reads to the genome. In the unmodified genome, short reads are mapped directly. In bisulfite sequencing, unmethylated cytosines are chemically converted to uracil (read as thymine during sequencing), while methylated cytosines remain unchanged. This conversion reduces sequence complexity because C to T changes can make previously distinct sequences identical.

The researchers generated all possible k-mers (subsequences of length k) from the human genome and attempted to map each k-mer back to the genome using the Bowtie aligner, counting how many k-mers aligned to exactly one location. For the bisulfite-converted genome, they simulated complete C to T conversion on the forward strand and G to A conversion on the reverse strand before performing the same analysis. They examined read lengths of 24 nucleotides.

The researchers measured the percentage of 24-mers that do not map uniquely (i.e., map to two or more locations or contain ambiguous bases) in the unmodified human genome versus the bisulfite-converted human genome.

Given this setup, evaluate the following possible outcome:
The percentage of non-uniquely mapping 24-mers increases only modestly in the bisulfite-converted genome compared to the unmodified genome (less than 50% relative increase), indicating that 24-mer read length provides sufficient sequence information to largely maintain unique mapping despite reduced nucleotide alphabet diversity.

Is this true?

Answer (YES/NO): NO